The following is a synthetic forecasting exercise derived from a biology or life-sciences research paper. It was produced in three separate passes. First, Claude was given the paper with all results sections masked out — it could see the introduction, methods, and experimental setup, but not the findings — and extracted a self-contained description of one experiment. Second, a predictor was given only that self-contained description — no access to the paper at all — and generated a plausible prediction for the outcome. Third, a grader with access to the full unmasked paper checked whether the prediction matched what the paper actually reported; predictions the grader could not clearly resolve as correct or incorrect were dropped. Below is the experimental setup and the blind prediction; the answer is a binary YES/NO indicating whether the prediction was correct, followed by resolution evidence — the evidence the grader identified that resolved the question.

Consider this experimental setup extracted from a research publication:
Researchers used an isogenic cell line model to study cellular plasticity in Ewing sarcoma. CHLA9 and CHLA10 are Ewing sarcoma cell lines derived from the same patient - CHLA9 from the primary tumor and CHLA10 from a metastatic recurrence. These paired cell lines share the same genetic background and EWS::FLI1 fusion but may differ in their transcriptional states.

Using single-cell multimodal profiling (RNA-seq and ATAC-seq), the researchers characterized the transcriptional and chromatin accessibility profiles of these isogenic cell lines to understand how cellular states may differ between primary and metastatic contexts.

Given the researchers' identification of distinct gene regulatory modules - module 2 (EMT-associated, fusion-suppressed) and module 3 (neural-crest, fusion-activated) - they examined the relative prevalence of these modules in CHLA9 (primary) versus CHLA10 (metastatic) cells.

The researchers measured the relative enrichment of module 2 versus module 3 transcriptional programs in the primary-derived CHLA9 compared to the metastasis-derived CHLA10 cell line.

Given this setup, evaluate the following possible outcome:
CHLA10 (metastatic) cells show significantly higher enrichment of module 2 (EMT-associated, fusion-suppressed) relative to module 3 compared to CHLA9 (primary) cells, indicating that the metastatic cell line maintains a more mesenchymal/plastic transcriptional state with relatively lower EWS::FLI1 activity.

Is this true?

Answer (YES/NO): NO